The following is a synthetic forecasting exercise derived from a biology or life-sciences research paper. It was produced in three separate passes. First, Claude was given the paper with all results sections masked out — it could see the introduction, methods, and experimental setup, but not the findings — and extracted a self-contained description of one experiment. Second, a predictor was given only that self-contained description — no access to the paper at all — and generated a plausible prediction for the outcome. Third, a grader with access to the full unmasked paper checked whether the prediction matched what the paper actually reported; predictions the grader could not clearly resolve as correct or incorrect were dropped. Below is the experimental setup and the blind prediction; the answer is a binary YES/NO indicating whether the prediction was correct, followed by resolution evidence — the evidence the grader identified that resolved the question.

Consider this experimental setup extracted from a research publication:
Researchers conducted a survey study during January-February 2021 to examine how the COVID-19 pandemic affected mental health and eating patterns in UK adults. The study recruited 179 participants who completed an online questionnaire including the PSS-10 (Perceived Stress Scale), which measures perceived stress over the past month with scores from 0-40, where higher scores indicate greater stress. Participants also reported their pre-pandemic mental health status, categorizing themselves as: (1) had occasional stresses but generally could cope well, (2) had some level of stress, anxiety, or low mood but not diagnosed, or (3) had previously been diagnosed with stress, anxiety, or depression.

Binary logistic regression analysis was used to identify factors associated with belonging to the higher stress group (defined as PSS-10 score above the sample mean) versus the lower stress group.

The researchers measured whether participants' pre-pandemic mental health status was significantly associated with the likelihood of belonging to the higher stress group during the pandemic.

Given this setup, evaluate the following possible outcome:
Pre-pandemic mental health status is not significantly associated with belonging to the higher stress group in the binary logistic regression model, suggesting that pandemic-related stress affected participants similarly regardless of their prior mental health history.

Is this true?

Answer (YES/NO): NO